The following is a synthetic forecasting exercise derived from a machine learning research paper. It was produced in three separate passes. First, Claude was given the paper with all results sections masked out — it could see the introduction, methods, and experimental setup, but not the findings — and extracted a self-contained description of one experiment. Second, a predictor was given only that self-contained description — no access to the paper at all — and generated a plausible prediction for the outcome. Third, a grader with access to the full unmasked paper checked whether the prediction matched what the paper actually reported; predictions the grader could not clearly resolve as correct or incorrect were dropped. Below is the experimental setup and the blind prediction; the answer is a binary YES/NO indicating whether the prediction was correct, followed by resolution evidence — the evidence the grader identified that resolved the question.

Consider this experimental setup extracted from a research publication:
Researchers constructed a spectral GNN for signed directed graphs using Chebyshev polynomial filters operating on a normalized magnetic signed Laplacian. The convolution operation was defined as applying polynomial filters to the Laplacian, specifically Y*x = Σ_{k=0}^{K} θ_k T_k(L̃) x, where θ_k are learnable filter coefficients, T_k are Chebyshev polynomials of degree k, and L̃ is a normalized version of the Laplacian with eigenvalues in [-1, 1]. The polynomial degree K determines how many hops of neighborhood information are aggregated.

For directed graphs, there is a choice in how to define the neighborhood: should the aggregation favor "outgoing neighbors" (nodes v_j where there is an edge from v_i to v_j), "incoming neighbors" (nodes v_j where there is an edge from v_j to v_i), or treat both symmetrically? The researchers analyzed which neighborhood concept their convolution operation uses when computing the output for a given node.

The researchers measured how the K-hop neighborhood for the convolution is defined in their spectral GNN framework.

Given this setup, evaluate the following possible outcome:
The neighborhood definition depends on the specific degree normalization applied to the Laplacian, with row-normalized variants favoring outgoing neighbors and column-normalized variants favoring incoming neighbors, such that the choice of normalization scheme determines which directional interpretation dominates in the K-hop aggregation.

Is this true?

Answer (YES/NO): NO